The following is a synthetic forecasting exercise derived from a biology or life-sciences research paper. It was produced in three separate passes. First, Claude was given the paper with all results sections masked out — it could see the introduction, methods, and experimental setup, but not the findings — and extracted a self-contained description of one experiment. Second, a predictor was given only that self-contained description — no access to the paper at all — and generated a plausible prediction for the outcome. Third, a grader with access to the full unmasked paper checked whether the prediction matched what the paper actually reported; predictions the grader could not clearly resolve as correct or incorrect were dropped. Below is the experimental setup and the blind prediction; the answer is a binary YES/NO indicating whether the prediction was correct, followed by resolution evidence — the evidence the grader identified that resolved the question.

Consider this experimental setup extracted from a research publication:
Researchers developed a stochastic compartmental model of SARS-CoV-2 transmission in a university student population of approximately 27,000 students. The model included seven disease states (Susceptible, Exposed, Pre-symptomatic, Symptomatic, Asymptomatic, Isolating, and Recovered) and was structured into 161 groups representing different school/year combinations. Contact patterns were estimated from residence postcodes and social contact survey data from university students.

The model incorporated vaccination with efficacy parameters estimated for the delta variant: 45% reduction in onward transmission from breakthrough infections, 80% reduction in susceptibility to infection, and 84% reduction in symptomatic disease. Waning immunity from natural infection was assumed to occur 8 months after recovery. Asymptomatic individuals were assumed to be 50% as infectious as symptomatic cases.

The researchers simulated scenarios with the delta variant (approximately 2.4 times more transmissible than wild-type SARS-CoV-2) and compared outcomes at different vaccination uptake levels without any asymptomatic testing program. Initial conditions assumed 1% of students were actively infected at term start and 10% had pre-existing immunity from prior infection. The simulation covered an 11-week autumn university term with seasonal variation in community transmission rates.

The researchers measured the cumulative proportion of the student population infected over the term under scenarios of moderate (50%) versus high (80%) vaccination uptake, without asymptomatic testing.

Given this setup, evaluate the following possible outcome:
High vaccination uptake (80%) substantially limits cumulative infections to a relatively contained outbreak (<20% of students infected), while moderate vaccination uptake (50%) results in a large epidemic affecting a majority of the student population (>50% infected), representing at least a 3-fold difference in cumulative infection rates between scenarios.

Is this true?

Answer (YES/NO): NO